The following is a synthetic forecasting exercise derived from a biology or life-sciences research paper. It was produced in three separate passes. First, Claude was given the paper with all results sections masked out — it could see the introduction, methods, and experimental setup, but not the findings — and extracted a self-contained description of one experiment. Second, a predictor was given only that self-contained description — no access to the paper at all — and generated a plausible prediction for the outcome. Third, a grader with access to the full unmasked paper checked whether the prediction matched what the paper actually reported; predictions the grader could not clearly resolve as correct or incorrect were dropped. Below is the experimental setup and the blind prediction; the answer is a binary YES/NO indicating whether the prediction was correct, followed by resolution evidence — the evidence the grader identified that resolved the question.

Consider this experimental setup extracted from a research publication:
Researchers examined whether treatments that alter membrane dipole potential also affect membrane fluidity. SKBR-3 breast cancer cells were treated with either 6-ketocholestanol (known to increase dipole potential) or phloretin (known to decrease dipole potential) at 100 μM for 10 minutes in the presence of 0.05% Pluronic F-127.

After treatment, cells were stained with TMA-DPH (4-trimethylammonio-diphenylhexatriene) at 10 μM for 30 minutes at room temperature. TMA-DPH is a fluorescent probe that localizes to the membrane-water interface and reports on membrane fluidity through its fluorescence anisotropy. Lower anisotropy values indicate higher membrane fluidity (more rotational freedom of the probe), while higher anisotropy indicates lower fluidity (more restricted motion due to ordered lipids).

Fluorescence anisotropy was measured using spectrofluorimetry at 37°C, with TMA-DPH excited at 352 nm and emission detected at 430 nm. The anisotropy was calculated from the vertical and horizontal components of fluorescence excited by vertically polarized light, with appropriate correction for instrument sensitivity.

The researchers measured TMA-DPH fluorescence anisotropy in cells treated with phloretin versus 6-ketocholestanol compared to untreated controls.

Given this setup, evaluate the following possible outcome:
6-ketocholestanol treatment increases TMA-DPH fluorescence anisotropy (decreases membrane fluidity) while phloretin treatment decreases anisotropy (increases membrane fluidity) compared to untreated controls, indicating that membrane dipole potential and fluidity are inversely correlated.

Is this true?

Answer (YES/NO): NO